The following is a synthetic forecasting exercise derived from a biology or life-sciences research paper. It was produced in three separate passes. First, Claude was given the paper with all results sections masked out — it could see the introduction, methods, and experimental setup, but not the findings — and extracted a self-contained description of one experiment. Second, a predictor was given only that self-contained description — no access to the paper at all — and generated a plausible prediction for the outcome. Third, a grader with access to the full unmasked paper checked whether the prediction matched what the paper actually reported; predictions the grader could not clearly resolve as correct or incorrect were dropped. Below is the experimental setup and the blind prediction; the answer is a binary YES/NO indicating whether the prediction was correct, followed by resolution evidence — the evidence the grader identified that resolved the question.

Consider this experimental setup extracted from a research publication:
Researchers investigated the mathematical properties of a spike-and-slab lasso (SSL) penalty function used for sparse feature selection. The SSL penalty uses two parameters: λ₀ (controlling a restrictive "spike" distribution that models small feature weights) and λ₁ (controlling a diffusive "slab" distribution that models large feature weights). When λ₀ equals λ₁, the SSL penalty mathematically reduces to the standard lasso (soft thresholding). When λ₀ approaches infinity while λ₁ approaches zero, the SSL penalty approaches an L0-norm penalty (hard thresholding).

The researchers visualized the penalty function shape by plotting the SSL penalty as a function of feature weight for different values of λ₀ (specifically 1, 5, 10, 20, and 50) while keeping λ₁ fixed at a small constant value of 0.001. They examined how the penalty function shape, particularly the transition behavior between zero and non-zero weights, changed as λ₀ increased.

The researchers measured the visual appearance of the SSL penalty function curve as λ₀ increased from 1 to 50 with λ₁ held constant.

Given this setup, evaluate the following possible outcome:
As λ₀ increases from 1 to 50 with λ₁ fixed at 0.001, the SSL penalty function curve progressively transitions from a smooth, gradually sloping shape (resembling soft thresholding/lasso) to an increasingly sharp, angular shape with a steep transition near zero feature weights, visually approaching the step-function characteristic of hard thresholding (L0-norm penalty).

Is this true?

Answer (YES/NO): YES